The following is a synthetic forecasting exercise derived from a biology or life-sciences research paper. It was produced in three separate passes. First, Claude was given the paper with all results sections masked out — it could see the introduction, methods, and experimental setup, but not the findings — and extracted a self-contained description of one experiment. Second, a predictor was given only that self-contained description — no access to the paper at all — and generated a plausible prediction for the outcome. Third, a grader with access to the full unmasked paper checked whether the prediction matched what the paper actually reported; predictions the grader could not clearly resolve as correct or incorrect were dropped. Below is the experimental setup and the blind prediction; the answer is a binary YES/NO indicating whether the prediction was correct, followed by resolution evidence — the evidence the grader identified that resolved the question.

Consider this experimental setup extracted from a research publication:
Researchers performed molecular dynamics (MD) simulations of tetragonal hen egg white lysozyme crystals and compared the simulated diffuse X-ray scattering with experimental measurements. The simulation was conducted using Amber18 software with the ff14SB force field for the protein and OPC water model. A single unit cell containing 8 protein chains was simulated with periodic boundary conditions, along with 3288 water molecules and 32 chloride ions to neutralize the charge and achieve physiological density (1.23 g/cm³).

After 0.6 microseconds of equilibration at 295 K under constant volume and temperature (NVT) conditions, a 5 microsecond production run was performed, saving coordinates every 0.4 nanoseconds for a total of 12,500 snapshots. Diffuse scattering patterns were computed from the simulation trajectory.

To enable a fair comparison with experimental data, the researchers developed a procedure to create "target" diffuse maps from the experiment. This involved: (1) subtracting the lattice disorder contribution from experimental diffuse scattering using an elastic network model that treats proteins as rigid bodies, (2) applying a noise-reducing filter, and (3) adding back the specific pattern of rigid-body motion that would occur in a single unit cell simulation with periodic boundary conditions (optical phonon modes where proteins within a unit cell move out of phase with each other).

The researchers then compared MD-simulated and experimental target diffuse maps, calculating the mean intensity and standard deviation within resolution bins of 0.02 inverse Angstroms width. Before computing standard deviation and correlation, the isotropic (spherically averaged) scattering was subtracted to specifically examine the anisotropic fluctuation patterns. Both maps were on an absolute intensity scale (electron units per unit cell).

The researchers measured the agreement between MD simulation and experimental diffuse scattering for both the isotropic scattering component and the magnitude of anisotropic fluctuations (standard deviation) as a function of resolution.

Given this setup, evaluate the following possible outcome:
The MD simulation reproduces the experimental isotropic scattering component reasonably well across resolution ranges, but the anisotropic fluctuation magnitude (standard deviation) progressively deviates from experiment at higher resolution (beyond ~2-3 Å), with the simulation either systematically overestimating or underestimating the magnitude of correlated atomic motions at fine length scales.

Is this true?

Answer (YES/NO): NO